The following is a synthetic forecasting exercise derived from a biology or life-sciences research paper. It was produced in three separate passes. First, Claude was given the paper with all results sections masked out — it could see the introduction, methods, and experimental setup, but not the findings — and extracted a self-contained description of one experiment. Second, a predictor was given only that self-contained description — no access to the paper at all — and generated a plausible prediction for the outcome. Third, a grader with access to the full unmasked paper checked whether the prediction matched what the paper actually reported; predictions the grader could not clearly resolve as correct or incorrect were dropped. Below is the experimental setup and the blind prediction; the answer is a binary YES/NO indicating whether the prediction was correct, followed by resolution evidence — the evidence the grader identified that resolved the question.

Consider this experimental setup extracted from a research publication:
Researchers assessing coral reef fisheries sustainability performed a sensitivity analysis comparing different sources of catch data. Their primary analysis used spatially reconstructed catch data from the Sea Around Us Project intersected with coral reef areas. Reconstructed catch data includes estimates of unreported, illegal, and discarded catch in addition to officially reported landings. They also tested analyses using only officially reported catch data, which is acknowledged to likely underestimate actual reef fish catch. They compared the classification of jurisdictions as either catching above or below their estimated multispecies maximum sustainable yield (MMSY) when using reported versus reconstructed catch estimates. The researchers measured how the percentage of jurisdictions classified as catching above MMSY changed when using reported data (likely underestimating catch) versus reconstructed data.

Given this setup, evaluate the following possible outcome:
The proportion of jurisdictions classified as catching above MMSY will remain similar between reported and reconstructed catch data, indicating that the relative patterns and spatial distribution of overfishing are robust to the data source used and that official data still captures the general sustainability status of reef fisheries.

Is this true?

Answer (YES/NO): NO